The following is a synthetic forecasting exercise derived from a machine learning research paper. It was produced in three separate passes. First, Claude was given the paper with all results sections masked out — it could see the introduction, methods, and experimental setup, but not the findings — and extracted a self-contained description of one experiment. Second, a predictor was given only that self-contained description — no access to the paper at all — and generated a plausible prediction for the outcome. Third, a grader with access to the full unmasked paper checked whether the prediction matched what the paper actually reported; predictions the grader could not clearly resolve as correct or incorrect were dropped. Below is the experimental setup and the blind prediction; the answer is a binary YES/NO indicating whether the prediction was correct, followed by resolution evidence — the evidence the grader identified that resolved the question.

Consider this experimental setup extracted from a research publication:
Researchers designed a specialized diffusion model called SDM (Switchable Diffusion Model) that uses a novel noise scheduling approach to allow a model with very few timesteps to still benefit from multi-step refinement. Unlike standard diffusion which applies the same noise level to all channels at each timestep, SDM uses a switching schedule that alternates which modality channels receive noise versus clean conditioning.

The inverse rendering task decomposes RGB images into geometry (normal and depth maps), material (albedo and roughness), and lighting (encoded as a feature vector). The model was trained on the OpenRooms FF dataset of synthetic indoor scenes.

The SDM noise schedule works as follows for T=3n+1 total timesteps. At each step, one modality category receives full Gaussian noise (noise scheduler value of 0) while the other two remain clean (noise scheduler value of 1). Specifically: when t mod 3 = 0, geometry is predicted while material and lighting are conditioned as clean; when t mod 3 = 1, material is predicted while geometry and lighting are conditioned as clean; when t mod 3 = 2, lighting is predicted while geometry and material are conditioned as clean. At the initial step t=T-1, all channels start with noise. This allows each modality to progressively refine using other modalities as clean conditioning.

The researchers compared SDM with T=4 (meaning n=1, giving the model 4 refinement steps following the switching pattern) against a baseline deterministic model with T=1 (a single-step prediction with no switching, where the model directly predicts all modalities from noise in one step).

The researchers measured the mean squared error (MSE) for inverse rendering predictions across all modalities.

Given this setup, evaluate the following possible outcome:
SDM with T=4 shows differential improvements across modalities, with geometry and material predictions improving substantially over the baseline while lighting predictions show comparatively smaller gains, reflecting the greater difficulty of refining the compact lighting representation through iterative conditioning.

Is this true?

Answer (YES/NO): NO